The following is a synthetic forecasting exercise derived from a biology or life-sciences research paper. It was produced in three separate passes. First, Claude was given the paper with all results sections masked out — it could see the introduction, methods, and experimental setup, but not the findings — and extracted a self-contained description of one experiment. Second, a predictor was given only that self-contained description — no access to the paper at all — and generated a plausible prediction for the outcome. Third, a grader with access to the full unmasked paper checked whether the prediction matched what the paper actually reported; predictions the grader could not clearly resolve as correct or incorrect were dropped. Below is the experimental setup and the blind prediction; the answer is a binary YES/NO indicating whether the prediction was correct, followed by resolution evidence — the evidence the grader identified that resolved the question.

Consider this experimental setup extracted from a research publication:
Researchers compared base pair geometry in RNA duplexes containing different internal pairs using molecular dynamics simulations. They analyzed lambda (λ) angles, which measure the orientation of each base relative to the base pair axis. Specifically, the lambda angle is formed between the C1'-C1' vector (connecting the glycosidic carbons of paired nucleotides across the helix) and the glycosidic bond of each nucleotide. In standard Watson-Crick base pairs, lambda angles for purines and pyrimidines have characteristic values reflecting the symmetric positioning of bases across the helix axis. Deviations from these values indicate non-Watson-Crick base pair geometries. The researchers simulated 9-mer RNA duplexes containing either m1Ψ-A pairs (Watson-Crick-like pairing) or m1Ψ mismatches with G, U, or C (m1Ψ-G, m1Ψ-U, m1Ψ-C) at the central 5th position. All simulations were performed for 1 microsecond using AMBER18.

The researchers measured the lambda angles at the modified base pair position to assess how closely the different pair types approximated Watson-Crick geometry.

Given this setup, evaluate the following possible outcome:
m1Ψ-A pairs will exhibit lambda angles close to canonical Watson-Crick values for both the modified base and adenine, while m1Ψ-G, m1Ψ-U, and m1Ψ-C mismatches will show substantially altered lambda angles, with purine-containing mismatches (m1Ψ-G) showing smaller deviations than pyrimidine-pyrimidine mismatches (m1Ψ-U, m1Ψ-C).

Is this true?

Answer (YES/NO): YES